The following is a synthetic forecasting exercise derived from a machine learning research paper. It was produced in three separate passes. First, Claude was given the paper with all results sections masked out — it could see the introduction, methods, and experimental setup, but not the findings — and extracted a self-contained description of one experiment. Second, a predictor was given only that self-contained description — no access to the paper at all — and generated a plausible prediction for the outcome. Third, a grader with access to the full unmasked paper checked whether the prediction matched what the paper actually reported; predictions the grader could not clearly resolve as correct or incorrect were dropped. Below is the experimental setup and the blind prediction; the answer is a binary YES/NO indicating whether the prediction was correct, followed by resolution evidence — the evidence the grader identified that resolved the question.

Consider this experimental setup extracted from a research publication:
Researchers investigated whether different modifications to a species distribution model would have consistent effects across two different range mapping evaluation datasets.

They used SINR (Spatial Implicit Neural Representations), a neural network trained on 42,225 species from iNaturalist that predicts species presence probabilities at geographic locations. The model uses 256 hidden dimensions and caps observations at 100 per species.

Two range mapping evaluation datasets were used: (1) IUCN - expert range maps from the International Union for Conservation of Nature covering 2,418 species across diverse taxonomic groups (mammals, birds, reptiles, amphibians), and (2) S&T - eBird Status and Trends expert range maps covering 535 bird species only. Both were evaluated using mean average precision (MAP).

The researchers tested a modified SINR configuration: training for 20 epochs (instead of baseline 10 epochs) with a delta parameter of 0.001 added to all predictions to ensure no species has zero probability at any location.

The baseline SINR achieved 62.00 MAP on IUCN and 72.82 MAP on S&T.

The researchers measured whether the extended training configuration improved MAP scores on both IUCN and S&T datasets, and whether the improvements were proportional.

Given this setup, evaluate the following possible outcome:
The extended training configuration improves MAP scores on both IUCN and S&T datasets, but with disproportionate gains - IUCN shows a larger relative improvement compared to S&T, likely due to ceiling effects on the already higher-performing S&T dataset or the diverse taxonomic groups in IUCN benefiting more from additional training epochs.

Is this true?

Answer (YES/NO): YES